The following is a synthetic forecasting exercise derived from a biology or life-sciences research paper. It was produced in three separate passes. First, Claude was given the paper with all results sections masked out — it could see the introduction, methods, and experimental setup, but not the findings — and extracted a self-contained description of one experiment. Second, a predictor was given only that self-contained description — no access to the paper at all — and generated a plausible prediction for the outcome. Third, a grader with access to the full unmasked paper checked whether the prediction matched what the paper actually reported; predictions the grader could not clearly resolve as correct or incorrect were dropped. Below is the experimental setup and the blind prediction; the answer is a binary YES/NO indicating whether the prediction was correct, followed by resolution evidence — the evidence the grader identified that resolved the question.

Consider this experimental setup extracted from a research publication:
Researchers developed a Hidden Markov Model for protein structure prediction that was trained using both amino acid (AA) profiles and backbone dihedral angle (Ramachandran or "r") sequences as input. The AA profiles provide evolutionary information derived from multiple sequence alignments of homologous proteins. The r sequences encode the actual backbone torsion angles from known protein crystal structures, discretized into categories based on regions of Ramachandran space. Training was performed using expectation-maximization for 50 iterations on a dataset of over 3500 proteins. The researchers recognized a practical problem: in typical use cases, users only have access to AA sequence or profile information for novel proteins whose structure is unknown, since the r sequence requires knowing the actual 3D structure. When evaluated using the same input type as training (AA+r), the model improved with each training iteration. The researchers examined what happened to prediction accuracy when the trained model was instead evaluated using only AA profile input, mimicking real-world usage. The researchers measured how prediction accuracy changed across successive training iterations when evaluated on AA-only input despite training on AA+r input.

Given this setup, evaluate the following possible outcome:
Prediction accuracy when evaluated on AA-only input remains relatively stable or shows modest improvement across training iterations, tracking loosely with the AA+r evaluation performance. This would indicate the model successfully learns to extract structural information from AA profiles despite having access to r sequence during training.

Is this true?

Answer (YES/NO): NO